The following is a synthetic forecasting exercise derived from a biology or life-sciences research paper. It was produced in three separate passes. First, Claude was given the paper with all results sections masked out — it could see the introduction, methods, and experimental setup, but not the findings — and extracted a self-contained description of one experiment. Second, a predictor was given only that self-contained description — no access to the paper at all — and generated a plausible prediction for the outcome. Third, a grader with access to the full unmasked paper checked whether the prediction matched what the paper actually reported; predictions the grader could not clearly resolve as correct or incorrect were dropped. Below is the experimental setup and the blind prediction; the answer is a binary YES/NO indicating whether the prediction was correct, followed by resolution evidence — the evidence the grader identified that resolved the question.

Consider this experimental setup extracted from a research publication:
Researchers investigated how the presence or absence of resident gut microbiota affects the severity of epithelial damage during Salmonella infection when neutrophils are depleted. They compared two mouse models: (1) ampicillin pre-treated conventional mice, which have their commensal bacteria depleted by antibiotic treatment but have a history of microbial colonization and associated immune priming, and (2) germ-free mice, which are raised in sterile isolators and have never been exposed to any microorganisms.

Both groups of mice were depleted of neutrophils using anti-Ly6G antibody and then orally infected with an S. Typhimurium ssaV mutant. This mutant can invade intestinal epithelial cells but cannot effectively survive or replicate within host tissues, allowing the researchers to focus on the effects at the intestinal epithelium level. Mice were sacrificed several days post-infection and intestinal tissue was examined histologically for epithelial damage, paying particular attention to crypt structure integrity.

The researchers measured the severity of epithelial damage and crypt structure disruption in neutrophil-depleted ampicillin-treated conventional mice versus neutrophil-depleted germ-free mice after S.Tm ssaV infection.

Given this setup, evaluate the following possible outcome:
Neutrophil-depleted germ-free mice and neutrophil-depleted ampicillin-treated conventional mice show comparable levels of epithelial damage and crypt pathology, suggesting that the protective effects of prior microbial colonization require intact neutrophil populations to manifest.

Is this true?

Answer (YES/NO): NO